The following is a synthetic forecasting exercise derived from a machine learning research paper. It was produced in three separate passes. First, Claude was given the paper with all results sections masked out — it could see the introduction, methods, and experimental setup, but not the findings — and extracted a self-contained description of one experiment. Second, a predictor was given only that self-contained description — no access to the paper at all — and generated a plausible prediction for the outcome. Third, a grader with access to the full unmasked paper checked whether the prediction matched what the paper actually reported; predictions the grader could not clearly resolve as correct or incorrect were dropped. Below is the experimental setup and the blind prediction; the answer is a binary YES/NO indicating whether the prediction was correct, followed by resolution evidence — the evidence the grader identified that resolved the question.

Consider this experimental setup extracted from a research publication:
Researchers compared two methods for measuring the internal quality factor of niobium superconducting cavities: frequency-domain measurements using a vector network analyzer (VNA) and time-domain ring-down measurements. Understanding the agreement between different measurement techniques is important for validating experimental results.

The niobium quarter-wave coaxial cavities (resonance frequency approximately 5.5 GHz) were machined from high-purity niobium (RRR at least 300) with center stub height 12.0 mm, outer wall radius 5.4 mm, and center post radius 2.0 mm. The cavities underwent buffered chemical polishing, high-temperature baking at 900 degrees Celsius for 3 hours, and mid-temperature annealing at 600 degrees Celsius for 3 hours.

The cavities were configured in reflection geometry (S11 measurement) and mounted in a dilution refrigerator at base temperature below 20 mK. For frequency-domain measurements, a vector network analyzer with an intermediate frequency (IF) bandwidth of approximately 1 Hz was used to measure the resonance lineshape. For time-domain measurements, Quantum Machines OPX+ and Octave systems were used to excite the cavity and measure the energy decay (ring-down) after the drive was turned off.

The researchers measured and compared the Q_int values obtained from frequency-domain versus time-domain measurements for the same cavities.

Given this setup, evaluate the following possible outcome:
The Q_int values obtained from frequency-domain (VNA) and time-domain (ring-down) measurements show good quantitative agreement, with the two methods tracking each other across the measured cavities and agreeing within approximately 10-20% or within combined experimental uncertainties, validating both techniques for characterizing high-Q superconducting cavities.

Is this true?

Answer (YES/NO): YES